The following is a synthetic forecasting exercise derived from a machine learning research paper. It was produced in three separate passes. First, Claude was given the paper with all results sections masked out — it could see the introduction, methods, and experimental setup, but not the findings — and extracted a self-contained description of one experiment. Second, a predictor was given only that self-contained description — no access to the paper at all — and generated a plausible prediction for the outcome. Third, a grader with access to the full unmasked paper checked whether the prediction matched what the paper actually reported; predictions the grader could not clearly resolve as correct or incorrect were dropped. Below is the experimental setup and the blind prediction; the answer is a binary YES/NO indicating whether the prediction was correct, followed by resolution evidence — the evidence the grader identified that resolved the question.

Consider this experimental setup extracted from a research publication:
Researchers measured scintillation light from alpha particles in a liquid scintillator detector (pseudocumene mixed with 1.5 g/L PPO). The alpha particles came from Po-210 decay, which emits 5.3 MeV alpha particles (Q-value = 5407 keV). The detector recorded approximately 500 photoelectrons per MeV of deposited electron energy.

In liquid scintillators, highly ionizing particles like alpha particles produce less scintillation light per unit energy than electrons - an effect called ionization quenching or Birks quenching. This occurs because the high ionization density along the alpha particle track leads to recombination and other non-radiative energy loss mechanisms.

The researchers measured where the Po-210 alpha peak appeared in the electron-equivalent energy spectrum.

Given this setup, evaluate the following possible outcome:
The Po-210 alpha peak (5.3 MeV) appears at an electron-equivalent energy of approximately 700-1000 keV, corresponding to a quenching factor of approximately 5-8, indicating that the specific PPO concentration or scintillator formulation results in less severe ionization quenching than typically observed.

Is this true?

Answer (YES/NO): NO